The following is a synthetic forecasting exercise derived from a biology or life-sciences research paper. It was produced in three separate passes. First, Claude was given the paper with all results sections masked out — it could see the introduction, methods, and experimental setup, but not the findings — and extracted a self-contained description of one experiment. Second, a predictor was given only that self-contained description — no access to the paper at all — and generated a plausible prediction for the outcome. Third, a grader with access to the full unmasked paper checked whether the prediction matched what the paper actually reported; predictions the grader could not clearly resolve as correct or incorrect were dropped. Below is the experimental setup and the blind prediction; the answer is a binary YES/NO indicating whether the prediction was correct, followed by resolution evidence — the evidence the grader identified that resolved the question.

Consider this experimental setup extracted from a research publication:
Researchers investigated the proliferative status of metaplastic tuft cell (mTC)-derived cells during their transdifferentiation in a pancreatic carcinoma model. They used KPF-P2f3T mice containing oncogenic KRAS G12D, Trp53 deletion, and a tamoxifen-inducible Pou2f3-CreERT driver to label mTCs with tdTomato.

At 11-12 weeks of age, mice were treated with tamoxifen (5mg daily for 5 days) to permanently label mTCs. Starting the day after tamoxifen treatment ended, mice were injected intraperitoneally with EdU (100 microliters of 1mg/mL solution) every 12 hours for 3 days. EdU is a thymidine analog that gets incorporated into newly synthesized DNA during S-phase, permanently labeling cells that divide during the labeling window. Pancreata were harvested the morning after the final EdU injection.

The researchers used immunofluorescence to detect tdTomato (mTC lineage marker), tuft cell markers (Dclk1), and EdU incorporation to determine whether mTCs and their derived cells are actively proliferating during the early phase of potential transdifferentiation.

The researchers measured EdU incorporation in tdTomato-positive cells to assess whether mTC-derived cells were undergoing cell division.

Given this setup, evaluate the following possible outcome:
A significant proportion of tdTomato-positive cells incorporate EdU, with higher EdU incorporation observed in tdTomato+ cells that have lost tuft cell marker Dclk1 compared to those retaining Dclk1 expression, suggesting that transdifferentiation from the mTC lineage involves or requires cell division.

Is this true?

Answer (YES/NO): NO